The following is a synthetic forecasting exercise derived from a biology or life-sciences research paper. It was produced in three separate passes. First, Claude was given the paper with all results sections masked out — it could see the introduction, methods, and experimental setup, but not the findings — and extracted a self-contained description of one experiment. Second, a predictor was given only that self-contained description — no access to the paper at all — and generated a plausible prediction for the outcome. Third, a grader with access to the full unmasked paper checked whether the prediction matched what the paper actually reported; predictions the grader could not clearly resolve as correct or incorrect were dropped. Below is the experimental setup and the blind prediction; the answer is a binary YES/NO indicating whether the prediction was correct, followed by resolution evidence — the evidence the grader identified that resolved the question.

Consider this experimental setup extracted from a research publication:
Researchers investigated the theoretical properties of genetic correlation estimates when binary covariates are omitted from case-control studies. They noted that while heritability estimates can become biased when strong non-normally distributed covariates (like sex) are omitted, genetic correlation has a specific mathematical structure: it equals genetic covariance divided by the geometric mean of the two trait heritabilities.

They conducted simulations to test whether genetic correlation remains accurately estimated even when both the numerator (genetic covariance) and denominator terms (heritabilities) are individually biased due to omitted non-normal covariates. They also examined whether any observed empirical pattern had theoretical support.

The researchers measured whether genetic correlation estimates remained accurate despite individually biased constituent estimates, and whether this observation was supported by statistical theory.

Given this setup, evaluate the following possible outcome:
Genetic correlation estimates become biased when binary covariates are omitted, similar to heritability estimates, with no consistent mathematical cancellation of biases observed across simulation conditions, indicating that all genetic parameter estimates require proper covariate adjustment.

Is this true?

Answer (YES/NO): NO